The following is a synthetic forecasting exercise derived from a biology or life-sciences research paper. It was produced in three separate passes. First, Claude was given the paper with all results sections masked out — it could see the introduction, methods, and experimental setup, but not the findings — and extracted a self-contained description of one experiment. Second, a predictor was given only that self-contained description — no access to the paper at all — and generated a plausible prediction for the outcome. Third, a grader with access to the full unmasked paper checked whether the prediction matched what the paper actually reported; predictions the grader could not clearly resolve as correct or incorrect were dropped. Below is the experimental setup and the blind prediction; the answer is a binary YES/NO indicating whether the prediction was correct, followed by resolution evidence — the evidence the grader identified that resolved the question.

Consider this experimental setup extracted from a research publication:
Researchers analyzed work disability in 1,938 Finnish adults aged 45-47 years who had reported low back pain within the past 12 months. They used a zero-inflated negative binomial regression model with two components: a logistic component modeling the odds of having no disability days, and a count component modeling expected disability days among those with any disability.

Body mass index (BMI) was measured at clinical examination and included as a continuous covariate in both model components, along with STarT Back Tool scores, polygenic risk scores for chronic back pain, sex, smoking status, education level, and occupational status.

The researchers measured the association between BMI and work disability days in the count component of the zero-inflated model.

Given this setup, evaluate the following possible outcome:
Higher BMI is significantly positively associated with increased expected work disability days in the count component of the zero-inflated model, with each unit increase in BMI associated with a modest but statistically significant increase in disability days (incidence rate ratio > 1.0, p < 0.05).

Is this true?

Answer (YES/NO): NO